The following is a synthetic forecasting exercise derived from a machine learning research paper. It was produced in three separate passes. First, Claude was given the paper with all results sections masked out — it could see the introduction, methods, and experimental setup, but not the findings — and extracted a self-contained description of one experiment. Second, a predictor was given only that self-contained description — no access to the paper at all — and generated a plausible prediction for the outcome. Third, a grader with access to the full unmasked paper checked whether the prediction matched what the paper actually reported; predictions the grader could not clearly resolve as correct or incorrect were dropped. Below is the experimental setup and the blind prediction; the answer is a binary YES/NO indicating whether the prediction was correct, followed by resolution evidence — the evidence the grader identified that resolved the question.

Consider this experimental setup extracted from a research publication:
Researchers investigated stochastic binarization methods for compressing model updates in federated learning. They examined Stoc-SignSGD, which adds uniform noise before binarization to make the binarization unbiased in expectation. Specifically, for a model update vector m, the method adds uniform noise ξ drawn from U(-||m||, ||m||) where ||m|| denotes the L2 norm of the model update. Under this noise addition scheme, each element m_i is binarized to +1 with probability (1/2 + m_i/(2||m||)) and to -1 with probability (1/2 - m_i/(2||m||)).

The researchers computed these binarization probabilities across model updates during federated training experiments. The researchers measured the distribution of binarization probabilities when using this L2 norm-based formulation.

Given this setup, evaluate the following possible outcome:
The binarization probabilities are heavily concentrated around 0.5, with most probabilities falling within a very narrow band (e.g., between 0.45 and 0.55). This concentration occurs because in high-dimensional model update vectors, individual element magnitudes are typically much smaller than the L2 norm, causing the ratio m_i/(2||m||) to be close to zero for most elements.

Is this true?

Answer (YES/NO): YES